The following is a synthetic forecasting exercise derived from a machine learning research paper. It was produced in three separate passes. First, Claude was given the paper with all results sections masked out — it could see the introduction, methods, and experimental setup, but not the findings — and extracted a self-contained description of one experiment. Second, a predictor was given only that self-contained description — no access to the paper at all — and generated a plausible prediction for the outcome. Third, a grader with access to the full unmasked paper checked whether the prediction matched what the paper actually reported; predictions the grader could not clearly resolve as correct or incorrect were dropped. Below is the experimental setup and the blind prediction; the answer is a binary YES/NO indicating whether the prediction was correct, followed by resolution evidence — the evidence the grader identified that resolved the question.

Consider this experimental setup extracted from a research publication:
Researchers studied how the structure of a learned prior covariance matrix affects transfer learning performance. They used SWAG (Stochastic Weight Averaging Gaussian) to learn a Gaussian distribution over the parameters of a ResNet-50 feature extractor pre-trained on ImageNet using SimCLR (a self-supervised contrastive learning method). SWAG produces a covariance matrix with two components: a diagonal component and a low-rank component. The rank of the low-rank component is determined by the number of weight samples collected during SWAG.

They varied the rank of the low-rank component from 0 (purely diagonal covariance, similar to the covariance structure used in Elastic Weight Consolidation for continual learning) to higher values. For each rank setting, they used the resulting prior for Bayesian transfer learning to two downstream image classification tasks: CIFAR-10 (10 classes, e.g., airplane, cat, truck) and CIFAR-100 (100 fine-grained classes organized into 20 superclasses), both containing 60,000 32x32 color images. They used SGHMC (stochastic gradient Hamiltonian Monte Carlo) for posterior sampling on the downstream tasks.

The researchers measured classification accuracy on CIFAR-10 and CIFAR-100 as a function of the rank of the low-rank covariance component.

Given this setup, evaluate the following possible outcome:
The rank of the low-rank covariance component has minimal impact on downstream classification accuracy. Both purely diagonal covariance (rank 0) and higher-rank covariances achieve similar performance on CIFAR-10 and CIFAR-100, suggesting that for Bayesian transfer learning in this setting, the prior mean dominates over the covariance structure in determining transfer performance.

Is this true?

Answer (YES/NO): NO